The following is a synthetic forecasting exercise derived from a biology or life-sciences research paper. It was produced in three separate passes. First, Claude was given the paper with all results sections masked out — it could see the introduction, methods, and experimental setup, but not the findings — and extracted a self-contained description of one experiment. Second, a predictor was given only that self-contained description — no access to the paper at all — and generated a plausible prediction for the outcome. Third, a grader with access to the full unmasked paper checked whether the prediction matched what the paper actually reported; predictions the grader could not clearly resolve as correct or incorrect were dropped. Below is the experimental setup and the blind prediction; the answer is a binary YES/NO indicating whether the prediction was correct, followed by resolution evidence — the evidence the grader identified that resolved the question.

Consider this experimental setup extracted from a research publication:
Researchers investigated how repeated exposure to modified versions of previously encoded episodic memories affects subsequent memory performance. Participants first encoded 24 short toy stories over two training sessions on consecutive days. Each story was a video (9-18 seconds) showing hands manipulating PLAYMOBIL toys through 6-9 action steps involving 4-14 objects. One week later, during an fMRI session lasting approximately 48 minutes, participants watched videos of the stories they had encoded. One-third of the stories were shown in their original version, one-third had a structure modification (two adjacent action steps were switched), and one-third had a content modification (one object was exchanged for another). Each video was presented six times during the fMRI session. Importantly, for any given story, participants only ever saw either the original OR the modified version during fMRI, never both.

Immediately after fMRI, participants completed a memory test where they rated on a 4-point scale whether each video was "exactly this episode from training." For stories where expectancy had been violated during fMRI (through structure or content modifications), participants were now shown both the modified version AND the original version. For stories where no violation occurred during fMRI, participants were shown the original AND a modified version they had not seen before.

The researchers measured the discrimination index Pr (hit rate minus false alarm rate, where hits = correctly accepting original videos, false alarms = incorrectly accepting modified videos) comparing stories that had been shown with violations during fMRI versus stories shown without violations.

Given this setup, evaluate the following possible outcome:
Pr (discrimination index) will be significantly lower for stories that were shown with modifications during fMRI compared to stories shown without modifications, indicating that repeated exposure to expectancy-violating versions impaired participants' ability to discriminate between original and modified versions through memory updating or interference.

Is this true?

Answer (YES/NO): YES